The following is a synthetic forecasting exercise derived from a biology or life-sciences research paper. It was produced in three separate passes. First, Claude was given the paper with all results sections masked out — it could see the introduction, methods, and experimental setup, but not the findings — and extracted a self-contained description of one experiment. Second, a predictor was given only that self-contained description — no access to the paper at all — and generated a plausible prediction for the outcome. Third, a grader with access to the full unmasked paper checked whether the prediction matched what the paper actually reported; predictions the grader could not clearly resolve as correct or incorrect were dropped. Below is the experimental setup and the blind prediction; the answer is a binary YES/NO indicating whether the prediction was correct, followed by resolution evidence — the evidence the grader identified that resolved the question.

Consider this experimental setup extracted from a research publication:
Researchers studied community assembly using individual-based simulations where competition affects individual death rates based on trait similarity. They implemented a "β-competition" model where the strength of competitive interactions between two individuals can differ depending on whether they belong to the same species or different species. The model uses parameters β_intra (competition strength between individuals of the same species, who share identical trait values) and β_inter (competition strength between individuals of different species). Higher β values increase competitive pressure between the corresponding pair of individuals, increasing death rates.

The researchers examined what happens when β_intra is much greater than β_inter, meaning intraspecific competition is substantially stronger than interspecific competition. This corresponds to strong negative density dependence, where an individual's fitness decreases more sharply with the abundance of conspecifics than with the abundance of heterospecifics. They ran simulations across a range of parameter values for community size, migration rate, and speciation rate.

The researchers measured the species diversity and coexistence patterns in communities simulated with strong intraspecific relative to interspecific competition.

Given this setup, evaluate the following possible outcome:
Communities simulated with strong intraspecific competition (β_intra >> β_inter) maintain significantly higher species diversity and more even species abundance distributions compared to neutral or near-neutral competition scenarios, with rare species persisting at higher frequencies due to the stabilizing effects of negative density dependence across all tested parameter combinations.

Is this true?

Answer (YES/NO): NO